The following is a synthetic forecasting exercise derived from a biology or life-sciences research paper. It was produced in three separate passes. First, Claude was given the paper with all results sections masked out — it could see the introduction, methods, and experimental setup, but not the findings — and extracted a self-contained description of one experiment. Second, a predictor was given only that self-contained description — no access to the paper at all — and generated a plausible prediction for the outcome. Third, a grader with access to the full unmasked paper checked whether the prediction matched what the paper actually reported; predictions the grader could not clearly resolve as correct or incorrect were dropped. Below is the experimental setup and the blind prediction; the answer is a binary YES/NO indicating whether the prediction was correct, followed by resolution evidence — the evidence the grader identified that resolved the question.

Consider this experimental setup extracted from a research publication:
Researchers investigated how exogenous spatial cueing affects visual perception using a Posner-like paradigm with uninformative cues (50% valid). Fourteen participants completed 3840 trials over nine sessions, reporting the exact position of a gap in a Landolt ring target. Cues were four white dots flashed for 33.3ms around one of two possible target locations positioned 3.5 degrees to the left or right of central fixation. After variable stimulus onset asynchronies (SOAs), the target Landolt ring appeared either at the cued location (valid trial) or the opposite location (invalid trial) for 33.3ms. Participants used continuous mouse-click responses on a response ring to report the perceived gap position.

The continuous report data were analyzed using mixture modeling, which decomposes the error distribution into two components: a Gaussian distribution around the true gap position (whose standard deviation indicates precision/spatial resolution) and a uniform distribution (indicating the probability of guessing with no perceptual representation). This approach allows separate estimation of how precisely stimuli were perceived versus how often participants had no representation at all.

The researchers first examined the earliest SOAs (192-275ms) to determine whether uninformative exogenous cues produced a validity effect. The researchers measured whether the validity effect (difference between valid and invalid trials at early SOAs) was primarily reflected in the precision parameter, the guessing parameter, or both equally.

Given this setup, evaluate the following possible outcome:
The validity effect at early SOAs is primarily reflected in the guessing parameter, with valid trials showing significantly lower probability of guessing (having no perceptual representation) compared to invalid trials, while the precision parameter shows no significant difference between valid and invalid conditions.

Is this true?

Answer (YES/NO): YES